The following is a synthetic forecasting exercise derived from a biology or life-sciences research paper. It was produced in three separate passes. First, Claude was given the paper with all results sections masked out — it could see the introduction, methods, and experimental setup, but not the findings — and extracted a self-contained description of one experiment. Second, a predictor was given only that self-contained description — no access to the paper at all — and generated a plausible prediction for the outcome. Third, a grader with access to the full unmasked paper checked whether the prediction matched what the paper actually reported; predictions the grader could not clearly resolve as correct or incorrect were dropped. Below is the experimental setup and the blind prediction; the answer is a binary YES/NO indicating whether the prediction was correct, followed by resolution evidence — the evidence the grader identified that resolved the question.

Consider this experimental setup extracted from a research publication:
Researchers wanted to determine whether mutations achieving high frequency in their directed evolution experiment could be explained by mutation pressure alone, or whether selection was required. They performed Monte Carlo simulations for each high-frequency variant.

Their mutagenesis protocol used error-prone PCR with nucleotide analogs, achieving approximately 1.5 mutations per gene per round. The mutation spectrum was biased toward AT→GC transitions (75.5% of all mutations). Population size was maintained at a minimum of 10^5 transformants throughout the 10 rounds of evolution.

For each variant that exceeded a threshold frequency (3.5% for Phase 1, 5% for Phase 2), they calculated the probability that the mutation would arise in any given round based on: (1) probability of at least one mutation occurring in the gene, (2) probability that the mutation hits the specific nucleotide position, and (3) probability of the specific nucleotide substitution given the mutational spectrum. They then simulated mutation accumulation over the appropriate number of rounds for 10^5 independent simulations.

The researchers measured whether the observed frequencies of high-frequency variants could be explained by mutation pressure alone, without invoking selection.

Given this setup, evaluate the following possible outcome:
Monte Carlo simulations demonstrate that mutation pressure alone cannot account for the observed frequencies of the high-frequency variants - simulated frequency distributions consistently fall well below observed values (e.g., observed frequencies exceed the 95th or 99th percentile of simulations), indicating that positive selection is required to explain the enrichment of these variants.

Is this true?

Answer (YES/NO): YES